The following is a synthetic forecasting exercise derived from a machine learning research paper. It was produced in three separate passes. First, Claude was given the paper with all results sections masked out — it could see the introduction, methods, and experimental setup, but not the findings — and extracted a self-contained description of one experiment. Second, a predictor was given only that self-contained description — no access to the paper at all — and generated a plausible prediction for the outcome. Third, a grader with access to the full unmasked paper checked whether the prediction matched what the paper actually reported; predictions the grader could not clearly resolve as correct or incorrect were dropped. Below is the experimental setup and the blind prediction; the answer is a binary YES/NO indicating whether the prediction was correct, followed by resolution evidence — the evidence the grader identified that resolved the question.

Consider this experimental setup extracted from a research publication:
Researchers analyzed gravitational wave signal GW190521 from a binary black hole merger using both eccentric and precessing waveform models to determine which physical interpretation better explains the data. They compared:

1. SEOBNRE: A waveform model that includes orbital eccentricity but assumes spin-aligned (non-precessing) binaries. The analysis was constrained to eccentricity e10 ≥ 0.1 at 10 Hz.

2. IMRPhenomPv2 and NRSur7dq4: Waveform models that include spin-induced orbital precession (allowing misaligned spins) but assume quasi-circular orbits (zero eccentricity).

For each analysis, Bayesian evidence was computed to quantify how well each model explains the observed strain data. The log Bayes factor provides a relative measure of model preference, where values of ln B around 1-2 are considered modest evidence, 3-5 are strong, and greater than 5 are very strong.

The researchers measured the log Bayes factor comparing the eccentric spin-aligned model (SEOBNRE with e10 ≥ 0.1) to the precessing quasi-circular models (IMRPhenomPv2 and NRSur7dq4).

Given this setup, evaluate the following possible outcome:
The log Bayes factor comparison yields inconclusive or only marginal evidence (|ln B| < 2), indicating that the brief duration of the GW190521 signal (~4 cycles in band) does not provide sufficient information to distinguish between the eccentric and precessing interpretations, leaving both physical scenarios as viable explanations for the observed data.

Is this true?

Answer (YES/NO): NO